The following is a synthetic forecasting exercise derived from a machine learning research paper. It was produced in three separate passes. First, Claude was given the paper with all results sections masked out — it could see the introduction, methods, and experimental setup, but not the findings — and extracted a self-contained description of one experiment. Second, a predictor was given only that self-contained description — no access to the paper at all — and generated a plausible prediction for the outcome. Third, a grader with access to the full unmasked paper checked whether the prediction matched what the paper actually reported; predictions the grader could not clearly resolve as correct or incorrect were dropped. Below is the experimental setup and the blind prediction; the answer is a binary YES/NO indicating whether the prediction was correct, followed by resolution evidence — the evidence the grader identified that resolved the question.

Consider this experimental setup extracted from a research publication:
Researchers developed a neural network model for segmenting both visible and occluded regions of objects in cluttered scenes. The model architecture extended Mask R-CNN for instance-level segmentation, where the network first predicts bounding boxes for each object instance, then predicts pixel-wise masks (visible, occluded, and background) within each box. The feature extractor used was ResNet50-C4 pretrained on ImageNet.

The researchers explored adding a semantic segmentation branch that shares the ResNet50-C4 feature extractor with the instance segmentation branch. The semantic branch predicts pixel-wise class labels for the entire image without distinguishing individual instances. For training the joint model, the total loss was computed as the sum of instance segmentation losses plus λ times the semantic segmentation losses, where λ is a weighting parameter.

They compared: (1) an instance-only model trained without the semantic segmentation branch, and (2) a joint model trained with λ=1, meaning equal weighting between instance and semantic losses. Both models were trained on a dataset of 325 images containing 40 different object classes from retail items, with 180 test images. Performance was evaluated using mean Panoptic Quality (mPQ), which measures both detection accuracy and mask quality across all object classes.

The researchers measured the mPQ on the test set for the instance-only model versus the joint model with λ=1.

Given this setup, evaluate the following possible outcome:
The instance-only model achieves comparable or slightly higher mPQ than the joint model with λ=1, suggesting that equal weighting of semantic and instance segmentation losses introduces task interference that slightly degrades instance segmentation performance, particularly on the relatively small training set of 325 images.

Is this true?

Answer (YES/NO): YES